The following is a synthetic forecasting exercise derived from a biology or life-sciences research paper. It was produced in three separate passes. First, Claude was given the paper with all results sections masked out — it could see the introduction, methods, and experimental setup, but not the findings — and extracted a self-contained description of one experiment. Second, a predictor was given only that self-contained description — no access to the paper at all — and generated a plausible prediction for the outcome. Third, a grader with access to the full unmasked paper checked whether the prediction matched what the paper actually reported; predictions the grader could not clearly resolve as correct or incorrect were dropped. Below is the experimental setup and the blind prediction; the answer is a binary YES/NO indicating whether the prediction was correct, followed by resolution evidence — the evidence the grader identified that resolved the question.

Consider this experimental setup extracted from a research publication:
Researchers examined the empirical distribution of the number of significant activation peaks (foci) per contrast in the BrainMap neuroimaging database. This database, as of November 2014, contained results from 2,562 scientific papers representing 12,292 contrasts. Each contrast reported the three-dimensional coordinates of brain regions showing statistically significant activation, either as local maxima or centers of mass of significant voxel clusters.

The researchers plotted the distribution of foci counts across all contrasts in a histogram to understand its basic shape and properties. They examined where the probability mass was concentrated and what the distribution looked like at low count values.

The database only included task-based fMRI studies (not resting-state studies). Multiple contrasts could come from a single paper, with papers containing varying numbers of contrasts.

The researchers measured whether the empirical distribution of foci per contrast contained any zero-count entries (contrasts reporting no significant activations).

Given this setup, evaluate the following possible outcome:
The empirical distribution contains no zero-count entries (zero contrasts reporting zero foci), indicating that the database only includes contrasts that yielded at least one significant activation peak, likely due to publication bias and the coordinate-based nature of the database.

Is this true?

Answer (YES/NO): YES